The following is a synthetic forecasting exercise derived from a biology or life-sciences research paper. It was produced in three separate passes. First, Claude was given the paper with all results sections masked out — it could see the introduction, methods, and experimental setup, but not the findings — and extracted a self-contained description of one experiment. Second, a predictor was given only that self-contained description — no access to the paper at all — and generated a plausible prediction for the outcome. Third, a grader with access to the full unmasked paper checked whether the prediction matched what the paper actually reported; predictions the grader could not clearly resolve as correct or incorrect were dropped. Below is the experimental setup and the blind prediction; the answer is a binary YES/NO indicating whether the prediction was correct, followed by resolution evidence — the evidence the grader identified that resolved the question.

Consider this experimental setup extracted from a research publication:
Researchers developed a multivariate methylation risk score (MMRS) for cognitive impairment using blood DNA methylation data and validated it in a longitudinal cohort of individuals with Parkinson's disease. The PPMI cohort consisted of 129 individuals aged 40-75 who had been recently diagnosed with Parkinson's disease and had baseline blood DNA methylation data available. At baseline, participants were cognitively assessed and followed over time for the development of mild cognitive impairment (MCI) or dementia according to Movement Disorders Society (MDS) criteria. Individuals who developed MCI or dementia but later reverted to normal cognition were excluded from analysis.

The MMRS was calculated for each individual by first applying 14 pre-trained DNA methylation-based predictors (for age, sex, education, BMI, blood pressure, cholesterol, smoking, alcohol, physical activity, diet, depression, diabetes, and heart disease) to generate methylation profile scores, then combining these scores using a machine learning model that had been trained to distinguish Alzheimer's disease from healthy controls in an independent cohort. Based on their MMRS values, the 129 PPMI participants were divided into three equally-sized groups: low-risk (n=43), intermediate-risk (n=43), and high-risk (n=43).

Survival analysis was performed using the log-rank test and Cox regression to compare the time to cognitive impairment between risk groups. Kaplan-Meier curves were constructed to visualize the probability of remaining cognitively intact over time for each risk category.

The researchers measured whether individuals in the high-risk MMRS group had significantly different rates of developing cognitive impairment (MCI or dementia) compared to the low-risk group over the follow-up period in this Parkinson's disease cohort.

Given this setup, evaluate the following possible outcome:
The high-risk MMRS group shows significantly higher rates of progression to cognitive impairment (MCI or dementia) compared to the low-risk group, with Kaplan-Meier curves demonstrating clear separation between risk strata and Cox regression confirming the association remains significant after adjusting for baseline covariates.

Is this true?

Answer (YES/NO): NO